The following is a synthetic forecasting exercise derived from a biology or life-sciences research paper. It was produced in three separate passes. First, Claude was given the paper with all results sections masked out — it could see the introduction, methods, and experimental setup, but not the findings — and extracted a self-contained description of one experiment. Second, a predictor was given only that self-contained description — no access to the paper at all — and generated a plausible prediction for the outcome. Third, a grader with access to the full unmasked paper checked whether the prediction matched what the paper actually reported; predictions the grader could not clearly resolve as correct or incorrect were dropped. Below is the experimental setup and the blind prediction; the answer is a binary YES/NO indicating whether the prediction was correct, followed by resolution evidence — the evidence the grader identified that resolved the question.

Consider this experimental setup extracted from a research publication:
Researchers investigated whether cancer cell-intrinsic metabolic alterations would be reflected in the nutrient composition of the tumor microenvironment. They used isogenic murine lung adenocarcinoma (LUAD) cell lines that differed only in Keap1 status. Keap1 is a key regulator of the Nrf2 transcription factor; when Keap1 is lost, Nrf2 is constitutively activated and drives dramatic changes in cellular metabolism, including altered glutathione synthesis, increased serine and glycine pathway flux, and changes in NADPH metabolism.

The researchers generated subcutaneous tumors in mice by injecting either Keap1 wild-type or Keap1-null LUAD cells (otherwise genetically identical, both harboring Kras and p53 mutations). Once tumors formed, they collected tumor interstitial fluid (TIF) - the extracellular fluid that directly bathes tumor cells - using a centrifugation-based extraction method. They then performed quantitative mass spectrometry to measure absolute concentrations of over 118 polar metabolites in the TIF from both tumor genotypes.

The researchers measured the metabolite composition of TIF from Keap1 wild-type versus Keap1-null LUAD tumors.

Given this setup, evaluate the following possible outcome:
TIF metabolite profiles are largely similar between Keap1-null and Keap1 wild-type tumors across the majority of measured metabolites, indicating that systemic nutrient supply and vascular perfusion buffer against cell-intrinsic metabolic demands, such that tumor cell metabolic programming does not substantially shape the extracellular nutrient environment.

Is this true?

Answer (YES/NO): YES